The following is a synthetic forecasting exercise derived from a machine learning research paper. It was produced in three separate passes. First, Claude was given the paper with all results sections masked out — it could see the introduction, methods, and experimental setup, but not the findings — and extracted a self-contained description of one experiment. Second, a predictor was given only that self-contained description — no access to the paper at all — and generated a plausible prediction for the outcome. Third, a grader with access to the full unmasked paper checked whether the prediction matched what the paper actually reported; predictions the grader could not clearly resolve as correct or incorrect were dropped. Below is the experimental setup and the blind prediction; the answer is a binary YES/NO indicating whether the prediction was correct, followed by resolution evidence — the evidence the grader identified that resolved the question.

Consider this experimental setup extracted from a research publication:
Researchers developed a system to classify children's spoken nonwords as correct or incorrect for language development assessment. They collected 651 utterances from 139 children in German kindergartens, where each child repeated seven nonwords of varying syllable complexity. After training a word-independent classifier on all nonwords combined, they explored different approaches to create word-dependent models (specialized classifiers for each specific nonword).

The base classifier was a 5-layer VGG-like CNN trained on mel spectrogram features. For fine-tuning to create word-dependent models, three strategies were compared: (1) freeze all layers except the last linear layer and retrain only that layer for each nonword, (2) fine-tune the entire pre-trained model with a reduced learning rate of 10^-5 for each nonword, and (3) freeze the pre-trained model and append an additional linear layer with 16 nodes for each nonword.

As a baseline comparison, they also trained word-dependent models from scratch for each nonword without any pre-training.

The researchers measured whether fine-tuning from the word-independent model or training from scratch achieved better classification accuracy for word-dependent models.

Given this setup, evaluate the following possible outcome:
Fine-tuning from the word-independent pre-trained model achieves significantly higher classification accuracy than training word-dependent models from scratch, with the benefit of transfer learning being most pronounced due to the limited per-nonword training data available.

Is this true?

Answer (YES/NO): NO